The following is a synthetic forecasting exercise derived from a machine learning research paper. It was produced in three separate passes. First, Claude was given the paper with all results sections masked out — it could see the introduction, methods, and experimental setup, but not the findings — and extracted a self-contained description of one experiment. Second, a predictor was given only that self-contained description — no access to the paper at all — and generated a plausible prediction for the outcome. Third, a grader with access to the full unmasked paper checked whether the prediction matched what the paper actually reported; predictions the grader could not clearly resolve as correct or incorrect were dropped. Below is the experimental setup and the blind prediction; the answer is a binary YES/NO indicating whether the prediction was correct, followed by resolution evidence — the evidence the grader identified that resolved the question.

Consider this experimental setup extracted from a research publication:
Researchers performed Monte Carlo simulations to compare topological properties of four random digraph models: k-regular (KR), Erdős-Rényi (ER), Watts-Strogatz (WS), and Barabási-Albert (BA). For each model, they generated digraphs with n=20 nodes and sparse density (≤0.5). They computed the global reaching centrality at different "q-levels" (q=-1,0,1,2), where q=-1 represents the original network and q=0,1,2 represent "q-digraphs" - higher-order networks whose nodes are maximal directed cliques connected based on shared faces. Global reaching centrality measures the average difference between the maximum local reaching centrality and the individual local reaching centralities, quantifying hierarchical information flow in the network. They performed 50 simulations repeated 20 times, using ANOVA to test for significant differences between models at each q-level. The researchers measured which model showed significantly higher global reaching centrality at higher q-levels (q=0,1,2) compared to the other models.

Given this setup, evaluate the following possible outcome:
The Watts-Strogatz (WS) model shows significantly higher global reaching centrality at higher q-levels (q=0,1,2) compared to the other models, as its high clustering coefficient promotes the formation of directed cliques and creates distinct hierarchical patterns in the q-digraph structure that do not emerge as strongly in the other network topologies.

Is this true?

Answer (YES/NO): NO